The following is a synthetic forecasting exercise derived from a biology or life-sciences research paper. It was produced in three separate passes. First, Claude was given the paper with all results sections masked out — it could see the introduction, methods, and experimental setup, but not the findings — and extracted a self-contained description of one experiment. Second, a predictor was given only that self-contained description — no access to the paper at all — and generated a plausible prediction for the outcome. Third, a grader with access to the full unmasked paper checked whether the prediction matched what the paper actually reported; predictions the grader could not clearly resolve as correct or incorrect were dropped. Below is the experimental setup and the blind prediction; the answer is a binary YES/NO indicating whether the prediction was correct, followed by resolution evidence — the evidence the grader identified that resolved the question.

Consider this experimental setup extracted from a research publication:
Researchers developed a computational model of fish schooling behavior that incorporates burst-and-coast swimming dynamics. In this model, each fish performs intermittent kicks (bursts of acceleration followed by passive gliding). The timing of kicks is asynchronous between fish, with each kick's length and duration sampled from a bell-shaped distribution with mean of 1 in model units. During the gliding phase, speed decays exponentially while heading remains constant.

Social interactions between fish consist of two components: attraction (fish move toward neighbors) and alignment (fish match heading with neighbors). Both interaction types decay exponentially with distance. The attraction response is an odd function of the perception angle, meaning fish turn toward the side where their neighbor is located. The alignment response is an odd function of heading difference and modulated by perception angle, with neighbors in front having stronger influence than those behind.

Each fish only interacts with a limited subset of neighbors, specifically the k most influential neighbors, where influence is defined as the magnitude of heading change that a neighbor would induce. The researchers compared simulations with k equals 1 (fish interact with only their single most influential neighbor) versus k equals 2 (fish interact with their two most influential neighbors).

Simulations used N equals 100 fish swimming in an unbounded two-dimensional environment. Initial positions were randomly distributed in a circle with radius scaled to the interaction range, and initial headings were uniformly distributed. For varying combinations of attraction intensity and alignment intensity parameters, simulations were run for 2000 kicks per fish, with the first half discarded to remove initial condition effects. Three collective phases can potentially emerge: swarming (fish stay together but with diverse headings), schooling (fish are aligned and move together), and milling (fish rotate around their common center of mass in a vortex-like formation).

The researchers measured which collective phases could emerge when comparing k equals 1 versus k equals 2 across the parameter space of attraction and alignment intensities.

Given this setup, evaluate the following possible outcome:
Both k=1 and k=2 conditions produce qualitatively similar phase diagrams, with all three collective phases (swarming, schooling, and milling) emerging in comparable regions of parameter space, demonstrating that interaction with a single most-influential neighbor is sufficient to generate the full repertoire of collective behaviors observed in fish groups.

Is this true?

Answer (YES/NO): NO